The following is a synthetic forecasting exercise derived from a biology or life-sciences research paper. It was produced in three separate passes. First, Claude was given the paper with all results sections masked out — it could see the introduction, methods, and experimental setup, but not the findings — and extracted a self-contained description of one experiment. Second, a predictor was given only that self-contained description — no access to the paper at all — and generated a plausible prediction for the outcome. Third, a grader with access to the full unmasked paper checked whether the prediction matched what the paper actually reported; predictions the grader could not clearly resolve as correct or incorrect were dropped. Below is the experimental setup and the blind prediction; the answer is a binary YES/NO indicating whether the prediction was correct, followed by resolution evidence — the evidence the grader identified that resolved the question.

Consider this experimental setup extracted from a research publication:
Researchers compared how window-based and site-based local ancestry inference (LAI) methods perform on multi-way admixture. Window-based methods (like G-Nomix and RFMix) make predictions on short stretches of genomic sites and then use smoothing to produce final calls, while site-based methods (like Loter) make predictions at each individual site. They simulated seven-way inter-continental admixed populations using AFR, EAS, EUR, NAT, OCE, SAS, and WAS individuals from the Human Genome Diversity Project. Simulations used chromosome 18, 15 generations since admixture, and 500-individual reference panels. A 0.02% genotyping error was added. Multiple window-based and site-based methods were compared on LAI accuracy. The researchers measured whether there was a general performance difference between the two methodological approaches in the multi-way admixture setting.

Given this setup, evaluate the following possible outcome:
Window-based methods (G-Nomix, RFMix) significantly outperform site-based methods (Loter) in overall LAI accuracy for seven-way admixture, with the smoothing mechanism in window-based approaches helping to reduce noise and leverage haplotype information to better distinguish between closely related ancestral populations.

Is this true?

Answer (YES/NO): YES